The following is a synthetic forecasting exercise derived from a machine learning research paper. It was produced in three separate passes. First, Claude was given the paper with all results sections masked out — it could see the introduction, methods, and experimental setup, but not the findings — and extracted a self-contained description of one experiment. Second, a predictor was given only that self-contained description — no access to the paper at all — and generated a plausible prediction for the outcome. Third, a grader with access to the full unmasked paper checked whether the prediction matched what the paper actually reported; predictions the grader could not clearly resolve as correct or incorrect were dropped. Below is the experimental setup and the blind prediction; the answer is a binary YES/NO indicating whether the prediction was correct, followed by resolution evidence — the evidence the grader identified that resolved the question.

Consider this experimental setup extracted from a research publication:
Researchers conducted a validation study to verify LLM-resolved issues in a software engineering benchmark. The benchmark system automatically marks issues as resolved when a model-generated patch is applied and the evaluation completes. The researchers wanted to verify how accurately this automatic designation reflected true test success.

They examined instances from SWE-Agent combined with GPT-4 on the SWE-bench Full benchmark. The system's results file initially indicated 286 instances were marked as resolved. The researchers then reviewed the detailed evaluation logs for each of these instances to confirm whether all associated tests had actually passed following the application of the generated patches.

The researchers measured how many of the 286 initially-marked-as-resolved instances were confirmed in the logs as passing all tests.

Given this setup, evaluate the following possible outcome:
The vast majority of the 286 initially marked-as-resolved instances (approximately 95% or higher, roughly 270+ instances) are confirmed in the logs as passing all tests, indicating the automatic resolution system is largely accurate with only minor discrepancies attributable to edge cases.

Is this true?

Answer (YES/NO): NO